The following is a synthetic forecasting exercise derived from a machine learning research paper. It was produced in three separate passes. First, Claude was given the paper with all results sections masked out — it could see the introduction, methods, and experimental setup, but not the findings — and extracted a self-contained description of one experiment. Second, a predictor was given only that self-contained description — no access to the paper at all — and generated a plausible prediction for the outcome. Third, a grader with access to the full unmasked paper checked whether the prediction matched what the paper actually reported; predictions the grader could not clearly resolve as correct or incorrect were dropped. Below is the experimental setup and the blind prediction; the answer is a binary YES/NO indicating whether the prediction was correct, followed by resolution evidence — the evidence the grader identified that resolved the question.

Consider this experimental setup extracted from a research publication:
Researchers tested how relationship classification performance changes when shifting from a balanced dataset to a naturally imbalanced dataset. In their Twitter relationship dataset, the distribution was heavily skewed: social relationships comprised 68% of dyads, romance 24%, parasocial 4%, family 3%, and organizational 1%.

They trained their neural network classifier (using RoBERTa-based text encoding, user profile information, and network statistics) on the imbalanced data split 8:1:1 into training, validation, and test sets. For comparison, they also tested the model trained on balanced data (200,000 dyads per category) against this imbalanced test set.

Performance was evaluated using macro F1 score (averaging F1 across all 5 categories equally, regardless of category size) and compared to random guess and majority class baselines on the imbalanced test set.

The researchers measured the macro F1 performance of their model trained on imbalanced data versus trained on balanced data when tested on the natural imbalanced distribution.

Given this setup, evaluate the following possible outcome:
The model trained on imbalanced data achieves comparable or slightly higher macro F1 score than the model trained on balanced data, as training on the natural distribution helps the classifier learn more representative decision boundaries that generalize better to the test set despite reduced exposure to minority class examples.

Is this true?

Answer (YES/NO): NO